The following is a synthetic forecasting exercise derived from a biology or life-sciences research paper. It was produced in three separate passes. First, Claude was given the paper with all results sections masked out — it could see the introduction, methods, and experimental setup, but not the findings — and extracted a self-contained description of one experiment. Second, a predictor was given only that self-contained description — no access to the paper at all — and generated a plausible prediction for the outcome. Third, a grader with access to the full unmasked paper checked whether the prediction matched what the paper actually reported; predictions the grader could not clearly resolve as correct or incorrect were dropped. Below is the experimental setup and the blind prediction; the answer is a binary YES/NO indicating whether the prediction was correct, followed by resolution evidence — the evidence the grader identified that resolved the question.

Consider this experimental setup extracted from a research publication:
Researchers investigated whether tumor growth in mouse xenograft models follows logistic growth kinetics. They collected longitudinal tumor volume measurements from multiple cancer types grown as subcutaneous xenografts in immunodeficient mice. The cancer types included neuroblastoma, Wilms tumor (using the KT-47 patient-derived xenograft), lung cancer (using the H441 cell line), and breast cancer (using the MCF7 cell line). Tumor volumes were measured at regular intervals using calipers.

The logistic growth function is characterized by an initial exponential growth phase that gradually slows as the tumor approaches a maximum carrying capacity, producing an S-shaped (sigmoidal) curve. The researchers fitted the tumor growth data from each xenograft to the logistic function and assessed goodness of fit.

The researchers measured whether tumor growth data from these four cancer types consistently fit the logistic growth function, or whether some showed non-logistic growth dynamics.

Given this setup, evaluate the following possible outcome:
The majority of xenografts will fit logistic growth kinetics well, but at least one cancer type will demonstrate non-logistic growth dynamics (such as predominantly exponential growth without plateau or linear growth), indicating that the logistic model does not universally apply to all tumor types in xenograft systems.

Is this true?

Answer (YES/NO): YES